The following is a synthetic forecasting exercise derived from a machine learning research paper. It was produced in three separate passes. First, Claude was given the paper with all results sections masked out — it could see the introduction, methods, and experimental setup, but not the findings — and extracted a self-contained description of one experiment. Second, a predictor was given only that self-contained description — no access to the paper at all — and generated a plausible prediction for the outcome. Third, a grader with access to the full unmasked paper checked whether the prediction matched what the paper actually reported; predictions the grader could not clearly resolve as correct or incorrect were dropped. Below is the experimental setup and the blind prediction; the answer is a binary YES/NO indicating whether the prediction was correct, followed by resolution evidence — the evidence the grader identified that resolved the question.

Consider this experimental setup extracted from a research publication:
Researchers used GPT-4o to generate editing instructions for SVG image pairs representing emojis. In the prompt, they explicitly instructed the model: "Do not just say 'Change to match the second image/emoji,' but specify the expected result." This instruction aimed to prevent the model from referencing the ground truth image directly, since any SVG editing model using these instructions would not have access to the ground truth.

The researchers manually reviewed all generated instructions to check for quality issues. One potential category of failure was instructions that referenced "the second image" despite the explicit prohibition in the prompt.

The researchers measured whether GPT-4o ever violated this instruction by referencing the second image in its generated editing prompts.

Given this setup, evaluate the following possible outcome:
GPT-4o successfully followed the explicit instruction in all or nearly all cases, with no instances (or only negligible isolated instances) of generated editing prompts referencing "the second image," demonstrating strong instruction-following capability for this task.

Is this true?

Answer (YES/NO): NO